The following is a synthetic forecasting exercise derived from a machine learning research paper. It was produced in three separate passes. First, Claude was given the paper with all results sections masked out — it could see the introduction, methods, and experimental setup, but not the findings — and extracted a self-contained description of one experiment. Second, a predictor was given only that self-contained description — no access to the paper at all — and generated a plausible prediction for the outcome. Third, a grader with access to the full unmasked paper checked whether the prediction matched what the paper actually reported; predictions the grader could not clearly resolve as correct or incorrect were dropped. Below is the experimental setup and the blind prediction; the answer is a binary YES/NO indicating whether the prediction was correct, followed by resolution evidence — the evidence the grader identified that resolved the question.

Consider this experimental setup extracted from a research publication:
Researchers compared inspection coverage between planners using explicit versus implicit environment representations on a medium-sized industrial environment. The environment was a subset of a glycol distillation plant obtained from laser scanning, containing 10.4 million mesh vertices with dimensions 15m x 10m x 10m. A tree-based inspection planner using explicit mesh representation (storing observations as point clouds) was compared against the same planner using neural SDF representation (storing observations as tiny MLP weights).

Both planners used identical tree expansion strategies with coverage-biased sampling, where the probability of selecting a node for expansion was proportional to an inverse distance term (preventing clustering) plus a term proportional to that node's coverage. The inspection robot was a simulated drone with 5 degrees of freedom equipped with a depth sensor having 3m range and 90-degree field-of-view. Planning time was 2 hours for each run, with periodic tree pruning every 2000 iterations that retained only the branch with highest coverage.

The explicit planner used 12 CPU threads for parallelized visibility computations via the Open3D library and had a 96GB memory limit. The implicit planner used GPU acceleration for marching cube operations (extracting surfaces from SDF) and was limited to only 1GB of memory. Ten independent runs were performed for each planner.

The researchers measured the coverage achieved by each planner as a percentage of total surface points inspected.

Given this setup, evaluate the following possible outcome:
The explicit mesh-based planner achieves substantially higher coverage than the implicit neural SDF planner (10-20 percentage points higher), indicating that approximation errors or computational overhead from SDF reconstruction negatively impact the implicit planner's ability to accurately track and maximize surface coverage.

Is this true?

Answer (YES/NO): NO